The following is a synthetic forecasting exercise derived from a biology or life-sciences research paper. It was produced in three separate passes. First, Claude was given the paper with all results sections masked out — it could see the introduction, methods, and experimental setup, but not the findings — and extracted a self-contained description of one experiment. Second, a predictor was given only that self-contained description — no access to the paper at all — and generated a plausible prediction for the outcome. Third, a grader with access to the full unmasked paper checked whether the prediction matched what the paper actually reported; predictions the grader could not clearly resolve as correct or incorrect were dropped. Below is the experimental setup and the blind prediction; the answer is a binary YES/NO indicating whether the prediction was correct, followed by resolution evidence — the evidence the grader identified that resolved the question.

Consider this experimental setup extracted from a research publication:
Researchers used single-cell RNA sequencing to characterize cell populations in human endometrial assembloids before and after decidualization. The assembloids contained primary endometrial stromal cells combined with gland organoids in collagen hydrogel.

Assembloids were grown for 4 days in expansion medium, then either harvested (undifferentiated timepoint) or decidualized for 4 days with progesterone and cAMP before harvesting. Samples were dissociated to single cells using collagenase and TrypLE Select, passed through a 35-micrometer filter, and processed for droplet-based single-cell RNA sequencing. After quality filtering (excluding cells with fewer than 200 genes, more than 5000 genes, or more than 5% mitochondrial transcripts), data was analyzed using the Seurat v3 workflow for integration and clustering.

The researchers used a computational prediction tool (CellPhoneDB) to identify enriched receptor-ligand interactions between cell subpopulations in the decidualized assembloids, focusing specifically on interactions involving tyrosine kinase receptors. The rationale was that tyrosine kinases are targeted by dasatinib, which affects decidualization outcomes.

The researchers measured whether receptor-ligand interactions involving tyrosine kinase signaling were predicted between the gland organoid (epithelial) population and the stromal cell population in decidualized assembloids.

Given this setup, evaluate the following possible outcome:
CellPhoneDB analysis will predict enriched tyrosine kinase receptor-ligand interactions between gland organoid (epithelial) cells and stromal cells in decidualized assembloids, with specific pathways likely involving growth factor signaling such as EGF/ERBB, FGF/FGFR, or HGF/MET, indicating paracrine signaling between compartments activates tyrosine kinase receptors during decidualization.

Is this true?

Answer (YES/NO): NO